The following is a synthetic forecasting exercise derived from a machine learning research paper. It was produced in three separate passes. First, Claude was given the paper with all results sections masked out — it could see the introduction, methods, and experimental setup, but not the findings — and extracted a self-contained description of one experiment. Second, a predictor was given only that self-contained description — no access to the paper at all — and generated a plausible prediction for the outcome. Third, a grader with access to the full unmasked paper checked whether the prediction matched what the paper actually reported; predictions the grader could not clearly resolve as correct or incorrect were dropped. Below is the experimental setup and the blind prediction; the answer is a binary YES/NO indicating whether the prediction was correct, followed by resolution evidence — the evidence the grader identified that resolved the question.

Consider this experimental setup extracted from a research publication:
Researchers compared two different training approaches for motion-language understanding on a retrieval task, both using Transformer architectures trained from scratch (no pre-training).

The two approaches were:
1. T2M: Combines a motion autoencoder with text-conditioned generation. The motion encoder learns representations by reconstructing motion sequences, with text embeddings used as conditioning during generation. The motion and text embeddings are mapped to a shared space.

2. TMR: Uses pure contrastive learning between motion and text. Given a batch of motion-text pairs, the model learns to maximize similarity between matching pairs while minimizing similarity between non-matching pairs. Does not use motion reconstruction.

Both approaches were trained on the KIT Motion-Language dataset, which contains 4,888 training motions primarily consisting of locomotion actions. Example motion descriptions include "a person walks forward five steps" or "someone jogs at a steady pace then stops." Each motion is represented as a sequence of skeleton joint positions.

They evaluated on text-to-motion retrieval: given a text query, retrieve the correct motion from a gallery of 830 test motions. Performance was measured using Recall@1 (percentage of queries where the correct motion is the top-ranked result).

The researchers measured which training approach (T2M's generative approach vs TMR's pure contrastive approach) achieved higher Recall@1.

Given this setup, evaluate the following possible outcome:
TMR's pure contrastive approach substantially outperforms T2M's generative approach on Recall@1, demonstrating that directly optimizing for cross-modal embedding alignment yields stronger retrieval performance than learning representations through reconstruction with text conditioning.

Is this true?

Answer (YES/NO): YES